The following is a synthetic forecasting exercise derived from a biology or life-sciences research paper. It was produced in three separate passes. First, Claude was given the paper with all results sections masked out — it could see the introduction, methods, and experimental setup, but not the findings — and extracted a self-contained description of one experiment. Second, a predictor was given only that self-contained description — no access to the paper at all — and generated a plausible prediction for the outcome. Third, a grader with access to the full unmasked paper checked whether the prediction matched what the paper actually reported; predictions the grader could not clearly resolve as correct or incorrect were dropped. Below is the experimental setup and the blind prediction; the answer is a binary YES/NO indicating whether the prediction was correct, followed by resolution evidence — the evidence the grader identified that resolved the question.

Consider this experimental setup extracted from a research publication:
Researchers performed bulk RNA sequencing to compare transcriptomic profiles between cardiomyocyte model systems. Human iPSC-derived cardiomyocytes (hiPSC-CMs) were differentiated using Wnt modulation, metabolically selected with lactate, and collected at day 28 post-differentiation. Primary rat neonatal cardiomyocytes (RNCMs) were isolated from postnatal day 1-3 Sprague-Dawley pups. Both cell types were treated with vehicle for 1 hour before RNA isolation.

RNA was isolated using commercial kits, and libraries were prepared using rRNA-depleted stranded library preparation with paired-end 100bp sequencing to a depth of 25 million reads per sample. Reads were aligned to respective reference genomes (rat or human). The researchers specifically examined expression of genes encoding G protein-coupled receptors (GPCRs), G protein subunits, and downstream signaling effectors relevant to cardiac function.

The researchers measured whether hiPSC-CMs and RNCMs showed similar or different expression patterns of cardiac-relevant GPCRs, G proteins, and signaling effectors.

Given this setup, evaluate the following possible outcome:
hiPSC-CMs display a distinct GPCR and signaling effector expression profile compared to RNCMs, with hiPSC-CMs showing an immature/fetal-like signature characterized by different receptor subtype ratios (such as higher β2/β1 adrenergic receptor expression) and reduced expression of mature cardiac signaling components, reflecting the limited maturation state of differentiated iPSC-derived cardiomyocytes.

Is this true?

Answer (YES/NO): NO